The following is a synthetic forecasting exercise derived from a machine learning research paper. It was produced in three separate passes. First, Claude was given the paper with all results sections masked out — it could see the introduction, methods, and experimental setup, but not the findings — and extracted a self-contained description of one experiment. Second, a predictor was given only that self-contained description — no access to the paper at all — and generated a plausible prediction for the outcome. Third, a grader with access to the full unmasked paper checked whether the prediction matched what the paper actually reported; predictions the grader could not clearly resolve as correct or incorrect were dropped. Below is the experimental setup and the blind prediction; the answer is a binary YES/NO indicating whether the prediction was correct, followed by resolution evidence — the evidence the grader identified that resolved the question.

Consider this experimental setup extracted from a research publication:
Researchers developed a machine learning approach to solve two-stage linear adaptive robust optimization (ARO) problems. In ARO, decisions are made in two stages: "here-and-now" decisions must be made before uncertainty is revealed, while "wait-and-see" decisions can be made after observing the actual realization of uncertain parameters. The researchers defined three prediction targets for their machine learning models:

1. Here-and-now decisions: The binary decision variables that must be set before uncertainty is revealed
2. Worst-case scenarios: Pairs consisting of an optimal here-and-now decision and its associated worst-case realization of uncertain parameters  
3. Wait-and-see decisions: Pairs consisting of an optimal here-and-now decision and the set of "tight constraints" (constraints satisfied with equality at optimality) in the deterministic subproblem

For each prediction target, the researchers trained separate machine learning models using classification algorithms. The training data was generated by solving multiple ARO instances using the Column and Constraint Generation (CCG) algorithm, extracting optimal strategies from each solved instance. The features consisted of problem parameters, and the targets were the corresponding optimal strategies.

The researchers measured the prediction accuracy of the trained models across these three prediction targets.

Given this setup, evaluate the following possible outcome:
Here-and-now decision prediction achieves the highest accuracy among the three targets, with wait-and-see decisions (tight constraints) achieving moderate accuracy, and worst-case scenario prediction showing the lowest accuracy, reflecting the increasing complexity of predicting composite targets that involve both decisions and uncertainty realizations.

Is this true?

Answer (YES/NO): NO